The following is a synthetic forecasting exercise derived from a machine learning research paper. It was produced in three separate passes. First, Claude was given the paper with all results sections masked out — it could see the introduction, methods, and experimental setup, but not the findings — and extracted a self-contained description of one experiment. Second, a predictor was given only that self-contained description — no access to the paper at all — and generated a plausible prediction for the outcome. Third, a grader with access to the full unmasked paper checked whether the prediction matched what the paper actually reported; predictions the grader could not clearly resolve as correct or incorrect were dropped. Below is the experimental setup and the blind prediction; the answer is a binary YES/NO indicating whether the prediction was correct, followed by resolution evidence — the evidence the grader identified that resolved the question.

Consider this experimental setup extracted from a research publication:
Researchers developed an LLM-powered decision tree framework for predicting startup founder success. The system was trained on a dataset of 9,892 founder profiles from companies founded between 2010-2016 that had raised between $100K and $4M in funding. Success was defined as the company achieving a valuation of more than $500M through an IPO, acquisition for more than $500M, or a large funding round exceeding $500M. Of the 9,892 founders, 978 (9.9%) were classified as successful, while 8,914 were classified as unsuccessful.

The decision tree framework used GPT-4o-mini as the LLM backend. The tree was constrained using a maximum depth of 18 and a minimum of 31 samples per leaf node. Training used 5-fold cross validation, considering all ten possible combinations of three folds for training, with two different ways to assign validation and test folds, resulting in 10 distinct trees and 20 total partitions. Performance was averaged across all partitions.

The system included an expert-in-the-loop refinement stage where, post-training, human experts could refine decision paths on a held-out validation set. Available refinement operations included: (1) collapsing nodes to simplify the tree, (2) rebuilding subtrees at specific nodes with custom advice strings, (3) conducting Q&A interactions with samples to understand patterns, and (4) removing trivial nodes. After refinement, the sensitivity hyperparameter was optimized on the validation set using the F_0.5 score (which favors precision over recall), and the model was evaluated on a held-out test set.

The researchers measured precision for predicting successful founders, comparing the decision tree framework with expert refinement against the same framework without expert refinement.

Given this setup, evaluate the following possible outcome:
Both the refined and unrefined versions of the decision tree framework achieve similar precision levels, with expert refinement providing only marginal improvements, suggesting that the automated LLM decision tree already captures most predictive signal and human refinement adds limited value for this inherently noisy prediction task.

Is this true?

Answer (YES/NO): YES